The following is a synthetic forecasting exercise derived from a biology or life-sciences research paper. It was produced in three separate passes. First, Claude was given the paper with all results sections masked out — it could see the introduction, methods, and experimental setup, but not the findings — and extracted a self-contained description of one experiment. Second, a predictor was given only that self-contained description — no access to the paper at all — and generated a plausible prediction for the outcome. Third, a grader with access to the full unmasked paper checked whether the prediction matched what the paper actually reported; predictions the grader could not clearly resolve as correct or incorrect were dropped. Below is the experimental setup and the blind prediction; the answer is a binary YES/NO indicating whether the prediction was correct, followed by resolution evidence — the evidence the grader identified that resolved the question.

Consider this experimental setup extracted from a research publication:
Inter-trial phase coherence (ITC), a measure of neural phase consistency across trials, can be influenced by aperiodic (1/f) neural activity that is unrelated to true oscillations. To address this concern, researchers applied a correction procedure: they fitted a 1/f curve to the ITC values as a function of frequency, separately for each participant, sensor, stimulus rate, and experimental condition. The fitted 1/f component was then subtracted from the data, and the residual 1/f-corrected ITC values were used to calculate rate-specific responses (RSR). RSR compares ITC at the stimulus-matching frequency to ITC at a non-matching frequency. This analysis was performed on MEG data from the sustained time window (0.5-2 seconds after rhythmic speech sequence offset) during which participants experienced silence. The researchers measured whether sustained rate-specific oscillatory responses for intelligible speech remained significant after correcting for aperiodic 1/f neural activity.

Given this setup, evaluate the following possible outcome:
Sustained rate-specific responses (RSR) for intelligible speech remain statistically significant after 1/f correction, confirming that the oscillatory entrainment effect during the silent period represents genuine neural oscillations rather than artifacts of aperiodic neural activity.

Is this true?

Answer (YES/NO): YES